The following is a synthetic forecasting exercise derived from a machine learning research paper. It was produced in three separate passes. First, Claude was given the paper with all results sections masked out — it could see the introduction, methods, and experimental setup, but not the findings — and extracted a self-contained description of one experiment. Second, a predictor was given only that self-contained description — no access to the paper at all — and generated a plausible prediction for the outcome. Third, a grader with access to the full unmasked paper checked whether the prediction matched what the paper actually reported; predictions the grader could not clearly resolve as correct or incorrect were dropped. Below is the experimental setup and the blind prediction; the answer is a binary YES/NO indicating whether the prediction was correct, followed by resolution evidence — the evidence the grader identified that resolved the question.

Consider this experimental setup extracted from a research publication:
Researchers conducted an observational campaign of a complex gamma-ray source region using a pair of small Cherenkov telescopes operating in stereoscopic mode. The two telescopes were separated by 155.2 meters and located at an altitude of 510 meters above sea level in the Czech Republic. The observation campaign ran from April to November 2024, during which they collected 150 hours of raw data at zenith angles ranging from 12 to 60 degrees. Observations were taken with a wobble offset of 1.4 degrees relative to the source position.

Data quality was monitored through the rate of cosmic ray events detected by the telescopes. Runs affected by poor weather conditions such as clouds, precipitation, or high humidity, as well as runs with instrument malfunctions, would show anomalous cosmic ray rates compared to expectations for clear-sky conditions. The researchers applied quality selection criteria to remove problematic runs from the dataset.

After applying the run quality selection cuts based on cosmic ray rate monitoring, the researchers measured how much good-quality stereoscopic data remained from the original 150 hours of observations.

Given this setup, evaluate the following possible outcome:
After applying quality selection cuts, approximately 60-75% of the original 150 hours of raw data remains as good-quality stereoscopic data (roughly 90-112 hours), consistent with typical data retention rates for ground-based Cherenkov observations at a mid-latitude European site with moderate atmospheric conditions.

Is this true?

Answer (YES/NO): YES